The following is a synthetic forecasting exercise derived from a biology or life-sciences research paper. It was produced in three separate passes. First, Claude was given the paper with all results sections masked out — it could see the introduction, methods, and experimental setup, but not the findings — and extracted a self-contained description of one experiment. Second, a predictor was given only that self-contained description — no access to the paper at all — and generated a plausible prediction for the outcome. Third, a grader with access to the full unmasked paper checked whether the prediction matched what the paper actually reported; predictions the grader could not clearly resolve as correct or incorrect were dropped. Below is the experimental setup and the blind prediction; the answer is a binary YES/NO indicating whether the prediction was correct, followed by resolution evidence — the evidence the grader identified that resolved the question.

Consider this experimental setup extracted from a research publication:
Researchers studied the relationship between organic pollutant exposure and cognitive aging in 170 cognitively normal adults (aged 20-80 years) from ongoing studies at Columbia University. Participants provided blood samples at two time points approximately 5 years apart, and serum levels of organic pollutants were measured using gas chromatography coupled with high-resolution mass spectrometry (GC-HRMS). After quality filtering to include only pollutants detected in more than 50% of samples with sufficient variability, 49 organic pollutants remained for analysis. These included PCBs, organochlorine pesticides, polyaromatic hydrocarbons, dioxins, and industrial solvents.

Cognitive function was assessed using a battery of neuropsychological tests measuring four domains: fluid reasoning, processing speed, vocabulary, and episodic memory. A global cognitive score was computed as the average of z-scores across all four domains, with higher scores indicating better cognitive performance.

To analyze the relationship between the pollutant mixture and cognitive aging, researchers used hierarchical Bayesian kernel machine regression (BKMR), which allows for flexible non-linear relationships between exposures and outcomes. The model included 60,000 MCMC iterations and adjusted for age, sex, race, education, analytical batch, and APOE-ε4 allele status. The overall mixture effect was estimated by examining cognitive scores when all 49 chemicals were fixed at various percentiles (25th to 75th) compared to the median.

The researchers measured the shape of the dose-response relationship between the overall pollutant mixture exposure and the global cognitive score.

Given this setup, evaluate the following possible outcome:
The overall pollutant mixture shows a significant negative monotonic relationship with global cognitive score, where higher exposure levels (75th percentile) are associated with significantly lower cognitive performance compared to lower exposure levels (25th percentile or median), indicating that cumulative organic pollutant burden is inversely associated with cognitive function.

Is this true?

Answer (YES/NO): NO